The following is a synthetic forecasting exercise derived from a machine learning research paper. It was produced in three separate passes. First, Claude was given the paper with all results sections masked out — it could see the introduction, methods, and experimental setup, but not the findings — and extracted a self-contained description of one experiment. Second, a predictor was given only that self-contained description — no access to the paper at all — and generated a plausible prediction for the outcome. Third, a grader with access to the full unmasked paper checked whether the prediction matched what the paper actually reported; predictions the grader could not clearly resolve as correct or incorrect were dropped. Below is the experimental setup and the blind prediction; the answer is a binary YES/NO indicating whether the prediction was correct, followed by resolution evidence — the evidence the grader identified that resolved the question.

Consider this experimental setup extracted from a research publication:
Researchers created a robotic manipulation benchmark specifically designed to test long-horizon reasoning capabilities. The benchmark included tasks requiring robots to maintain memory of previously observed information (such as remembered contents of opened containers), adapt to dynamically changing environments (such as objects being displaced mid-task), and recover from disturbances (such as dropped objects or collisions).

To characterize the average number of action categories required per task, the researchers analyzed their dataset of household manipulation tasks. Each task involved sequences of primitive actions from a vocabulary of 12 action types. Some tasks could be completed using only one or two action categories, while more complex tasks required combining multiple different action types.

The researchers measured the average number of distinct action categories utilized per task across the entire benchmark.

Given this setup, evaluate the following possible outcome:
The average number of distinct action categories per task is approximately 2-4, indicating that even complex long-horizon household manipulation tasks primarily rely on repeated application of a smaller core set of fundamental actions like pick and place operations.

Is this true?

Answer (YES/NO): YES